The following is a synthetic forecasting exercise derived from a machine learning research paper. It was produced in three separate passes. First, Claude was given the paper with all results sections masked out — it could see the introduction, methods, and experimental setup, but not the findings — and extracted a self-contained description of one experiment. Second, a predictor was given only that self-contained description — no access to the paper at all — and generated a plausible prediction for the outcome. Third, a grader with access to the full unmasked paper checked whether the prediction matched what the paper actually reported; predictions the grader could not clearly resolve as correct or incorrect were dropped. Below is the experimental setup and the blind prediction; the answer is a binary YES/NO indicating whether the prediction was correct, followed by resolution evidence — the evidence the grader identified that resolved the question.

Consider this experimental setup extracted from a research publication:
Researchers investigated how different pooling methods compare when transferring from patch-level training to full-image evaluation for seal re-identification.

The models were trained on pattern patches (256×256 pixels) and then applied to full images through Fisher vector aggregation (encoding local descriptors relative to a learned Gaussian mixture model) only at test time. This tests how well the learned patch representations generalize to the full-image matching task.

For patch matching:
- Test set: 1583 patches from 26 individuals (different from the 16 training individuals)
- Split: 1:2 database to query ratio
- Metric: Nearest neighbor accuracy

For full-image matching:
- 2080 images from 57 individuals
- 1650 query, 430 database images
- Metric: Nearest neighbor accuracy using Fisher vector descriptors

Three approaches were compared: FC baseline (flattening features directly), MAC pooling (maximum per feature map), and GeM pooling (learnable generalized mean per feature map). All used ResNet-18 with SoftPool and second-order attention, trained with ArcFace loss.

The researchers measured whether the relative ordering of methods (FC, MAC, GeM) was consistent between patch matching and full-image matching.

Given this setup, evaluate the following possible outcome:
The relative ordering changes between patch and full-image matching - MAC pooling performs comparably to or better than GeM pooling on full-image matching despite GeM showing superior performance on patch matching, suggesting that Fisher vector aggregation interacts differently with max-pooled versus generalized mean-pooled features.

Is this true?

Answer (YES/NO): NO